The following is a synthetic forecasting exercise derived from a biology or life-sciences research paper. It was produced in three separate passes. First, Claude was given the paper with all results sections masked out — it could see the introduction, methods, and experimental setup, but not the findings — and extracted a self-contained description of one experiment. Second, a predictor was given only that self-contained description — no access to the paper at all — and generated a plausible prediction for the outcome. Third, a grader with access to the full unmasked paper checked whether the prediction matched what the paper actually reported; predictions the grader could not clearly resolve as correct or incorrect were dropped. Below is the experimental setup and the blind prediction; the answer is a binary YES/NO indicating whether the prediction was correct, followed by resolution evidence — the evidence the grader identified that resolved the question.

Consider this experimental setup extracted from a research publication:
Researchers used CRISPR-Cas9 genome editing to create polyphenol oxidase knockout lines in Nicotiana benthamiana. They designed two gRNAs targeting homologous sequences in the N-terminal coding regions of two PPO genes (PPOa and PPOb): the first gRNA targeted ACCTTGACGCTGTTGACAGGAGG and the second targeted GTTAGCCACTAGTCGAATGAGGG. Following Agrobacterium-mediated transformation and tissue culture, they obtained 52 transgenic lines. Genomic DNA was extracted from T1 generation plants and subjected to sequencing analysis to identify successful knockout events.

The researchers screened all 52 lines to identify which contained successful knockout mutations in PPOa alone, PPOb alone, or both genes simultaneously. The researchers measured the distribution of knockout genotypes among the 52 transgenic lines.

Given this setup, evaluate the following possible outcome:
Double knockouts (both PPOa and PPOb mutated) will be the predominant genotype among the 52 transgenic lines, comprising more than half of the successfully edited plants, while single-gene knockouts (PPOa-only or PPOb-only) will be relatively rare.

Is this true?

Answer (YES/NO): NO